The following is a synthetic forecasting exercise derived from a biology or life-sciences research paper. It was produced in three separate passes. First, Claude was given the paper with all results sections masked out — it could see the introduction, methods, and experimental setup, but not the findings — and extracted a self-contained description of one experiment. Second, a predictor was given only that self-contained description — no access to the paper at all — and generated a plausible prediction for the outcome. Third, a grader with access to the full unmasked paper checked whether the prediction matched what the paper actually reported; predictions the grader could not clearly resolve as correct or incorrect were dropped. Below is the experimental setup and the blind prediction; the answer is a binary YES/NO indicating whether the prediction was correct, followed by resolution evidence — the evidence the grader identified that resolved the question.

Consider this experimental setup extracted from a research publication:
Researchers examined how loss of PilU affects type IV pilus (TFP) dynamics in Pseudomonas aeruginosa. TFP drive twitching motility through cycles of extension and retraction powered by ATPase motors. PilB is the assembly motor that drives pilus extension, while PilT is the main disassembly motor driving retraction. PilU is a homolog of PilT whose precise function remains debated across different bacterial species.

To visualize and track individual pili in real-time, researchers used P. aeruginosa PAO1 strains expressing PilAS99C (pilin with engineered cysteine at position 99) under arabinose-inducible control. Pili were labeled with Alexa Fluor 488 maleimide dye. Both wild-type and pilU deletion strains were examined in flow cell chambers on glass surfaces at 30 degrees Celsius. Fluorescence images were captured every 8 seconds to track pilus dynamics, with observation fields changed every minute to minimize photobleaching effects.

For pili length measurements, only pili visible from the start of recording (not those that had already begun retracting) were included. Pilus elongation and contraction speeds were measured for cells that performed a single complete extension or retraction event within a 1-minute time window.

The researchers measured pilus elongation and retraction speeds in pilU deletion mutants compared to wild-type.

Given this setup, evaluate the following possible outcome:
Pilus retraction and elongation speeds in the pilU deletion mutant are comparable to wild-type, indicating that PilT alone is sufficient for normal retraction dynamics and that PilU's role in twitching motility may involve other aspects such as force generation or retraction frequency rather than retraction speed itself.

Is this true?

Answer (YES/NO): YES